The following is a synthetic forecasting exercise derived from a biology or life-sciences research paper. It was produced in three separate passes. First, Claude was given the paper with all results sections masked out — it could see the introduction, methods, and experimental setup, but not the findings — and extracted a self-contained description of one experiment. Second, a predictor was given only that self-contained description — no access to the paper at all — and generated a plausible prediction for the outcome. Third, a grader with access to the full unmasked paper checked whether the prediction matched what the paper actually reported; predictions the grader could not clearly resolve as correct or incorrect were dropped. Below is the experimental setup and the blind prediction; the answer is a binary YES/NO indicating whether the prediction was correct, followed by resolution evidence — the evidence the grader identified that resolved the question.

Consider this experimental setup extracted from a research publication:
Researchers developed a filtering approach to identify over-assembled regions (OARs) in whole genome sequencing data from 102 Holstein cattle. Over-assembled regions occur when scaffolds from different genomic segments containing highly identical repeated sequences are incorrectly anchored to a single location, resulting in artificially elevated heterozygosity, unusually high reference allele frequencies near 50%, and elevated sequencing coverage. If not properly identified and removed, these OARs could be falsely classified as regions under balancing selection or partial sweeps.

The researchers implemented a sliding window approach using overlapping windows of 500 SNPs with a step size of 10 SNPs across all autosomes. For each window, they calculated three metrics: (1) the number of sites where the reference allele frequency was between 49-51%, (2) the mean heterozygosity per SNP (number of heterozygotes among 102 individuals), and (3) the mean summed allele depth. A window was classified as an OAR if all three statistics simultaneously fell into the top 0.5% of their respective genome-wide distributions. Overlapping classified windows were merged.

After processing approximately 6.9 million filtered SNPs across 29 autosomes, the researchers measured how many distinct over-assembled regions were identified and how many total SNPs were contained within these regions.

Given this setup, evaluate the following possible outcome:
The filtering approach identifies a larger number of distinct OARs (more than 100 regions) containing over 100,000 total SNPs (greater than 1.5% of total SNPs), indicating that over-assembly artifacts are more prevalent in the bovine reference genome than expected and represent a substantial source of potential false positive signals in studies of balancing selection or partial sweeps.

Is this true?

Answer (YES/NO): NO